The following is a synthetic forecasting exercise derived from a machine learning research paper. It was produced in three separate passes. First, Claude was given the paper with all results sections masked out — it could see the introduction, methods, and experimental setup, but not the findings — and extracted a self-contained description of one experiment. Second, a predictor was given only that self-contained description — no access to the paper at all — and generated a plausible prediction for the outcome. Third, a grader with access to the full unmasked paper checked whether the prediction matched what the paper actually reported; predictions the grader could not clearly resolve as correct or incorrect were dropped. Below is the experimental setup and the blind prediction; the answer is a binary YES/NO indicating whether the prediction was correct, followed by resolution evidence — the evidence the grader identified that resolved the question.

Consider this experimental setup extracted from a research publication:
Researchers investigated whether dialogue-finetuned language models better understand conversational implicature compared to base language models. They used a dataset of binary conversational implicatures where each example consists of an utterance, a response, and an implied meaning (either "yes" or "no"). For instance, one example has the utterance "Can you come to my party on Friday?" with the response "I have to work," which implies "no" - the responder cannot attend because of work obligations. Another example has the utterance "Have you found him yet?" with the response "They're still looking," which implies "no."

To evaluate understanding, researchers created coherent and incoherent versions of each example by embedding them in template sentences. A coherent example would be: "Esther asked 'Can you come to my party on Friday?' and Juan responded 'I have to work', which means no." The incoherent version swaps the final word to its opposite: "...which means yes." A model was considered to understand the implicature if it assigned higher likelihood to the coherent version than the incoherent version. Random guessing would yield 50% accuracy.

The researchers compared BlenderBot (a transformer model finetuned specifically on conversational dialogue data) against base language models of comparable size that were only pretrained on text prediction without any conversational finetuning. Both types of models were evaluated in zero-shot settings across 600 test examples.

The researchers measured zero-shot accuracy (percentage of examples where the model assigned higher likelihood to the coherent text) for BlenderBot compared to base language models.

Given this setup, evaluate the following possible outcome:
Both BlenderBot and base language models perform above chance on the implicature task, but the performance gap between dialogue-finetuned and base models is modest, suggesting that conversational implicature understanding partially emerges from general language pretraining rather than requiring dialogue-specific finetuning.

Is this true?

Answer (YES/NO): NO